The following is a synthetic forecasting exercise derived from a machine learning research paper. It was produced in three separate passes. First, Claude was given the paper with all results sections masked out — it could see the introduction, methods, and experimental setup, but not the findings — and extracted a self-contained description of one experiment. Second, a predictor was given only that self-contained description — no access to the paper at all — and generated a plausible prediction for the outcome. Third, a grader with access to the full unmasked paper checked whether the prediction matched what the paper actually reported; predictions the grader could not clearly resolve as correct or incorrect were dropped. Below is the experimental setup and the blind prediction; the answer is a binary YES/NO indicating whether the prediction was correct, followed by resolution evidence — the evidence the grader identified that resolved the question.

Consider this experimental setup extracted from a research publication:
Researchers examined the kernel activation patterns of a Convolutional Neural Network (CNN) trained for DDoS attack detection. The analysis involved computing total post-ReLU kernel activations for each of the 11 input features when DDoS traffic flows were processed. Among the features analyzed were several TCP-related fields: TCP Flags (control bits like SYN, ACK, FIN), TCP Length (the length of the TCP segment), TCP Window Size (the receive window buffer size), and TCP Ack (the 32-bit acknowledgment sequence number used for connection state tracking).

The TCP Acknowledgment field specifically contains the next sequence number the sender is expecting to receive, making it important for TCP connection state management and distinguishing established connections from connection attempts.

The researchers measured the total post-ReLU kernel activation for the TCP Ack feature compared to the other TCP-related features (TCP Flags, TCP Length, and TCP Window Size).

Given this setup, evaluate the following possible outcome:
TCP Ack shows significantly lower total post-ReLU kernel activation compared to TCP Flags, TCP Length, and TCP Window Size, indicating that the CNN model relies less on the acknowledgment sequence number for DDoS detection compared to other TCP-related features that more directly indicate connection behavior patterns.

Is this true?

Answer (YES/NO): YES